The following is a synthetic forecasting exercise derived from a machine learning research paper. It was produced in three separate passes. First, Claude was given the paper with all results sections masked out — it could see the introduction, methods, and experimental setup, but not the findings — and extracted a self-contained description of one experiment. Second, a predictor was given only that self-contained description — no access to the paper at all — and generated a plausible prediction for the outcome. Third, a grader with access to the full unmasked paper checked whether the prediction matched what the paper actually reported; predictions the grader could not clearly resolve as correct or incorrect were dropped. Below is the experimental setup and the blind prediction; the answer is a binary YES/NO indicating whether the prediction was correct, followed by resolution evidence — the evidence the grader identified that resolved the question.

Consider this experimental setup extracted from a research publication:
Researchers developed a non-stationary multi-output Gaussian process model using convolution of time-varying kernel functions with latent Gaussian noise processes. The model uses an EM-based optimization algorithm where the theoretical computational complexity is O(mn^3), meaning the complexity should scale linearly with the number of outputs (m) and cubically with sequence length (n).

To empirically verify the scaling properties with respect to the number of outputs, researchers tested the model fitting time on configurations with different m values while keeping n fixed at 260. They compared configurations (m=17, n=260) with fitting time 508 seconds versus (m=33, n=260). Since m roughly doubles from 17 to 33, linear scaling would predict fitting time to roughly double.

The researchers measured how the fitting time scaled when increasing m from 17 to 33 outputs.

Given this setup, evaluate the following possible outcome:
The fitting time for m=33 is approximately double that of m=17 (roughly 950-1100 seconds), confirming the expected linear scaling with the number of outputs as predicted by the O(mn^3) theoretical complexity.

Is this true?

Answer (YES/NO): NO